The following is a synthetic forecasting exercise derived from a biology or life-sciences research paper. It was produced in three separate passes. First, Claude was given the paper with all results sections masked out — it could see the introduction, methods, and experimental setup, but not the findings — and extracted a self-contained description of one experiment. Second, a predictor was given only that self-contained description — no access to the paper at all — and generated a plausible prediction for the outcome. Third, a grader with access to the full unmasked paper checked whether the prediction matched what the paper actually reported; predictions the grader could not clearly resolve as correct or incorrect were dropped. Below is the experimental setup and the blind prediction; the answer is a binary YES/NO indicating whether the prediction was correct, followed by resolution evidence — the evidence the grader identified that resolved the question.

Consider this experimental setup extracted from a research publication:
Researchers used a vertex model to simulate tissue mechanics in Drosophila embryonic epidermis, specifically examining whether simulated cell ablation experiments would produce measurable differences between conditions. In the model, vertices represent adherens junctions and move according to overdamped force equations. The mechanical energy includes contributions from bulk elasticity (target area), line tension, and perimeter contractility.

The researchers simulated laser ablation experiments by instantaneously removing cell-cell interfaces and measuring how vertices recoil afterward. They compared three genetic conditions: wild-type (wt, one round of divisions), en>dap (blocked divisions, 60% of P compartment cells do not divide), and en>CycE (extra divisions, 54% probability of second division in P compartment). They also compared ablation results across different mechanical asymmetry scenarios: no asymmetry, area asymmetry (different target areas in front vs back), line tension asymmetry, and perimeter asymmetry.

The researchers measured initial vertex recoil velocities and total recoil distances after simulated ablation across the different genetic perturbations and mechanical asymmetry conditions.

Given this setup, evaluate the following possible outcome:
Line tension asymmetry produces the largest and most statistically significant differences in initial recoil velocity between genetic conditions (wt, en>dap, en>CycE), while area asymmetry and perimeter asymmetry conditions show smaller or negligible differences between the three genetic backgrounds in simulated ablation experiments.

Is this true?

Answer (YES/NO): NO